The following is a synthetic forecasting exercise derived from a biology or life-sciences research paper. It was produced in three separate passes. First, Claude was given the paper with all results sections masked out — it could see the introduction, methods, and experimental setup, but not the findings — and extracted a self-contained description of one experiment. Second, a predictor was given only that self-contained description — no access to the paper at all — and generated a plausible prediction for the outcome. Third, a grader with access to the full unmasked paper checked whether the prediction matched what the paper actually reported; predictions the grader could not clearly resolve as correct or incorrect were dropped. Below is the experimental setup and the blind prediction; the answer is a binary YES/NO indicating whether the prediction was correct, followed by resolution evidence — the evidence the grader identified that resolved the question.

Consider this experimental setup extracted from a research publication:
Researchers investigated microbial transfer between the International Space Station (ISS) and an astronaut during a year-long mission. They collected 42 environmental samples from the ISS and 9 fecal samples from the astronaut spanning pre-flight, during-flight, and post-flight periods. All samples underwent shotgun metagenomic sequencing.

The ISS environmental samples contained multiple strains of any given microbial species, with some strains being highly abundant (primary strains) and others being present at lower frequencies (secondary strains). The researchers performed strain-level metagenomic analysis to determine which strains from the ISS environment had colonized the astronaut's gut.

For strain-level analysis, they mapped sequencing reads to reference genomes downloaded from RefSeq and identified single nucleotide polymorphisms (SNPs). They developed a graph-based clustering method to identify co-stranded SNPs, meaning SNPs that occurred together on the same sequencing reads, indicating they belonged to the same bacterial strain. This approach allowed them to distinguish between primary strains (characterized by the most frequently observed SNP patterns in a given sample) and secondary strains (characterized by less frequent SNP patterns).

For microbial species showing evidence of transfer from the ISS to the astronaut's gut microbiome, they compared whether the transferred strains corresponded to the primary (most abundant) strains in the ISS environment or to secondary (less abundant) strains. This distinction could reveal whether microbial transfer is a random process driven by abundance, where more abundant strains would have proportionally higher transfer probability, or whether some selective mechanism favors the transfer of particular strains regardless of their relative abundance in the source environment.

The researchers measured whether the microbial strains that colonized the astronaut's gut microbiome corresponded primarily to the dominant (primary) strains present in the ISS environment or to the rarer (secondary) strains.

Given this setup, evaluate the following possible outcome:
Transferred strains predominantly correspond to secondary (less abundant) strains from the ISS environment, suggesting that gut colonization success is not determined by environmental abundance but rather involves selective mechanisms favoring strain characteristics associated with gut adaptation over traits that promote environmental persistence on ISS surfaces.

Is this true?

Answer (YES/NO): NO